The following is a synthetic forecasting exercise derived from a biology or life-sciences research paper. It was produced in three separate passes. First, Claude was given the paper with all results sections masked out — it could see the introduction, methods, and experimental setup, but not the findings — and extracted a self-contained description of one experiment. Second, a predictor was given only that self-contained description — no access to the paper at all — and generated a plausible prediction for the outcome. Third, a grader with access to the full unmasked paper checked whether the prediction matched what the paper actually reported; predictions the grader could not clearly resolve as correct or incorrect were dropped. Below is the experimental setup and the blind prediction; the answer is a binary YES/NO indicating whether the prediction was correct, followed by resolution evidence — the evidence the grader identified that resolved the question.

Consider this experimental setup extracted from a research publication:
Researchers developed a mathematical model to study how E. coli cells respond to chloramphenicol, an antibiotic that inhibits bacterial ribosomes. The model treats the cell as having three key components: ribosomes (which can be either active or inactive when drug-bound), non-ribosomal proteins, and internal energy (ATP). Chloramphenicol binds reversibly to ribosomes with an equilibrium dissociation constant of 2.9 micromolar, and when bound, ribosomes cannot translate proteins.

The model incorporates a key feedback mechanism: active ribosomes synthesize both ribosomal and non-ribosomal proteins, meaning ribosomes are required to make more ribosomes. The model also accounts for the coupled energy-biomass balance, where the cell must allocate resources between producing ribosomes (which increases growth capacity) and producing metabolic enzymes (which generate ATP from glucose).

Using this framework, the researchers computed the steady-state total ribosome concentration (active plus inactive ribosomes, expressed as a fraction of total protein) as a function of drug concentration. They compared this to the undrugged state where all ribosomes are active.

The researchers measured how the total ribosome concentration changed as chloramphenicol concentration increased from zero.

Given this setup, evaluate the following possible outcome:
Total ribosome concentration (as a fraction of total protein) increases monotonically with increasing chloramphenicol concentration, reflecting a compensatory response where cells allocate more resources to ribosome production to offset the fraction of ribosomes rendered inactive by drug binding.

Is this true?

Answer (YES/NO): YES